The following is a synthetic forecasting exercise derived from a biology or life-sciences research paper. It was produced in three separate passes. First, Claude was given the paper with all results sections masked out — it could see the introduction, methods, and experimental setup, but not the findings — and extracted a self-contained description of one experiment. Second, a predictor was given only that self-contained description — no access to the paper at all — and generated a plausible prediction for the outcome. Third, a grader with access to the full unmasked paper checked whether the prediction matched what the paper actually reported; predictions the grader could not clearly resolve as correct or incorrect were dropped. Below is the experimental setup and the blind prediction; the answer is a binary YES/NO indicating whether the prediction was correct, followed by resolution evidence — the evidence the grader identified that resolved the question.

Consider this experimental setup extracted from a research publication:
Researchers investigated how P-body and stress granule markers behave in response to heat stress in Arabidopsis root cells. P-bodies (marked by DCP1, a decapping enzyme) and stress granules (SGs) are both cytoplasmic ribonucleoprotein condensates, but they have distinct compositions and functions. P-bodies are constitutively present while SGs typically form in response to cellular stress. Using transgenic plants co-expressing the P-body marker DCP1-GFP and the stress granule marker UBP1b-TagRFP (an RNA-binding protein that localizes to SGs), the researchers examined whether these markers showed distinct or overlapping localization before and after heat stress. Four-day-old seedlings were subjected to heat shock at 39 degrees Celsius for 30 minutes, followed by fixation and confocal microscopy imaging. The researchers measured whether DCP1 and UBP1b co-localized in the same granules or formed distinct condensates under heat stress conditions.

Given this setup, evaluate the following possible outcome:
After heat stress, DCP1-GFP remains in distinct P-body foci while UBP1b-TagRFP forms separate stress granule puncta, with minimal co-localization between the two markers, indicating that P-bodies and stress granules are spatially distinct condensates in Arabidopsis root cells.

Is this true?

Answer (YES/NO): NO